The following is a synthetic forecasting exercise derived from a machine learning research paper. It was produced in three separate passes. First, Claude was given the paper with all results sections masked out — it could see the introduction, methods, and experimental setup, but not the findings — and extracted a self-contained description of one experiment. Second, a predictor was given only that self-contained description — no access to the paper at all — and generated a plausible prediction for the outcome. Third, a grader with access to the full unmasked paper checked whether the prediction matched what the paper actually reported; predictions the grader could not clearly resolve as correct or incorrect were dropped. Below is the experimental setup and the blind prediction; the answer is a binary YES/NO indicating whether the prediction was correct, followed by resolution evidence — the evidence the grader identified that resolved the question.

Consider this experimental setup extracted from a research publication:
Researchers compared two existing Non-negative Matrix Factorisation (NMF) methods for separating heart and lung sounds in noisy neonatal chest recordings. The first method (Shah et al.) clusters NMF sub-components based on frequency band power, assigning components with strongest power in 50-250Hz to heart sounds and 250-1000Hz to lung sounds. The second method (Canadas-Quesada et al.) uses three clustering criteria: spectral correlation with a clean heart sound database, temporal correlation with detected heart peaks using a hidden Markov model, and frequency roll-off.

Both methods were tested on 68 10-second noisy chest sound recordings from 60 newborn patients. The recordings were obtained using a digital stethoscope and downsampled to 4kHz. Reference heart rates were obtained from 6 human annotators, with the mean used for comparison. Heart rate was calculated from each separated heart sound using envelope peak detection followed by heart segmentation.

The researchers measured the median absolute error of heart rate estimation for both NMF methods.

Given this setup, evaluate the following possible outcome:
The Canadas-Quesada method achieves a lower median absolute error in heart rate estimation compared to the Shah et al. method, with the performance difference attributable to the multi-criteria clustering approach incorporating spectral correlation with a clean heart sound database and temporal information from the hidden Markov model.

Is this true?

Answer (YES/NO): NO